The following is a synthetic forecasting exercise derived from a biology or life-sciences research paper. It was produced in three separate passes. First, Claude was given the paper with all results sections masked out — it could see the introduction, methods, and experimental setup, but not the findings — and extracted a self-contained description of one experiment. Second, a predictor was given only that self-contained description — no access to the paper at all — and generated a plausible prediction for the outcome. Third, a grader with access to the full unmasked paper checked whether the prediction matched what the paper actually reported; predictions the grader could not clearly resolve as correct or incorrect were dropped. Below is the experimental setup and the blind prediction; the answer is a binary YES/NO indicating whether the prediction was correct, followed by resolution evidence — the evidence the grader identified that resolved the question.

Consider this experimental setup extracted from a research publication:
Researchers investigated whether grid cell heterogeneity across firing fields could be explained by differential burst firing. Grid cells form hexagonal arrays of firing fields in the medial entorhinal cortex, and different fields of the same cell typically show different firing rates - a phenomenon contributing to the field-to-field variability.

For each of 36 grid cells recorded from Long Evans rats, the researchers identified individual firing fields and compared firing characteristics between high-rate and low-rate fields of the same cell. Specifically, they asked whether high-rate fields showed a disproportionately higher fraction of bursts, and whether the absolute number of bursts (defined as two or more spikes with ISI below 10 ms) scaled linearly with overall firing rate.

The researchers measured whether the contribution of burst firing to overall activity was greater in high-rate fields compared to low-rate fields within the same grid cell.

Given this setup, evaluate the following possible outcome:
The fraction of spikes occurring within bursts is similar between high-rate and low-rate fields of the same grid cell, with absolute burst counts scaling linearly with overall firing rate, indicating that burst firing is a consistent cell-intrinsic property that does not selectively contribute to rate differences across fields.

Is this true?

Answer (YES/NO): YES